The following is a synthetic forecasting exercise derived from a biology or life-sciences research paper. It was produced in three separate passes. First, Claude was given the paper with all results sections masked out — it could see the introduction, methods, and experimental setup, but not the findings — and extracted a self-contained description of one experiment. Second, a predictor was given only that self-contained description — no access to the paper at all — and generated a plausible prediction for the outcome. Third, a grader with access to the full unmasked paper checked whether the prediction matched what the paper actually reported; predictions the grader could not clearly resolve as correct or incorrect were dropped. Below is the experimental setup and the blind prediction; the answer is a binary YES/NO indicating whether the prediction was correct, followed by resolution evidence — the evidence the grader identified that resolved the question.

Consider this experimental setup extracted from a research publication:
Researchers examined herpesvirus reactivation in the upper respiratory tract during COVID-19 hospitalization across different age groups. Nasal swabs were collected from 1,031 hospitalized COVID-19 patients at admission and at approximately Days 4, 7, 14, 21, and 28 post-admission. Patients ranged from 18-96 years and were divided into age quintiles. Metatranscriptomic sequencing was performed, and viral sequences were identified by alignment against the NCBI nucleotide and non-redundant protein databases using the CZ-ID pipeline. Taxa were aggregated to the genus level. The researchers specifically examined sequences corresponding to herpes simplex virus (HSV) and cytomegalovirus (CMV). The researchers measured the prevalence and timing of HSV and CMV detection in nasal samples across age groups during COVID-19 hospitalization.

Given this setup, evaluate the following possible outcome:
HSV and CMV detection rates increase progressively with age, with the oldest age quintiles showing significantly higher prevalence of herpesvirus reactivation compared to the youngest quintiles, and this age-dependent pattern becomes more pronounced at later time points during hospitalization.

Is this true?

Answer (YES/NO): NO